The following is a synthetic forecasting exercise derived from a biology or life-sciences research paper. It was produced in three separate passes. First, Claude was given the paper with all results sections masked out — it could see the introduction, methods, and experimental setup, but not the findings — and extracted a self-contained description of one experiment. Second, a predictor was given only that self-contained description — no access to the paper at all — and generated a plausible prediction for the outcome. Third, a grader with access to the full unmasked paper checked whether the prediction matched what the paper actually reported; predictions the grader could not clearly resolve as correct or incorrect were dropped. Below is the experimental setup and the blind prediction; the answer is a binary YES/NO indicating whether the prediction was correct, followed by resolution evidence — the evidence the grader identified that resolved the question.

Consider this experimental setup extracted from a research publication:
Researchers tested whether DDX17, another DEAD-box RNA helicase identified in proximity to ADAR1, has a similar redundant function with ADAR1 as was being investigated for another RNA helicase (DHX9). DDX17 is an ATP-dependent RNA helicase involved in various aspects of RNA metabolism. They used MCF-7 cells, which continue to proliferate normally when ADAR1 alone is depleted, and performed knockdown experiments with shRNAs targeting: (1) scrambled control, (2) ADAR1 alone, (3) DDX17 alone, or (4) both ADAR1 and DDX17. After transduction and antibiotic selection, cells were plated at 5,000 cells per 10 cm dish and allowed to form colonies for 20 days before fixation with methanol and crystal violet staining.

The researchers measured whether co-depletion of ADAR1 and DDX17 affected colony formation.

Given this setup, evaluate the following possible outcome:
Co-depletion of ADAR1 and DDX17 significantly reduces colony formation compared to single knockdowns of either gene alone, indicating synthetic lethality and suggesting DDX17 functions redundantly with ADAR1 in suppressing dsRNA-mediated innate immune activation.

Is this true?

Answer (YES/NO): NO